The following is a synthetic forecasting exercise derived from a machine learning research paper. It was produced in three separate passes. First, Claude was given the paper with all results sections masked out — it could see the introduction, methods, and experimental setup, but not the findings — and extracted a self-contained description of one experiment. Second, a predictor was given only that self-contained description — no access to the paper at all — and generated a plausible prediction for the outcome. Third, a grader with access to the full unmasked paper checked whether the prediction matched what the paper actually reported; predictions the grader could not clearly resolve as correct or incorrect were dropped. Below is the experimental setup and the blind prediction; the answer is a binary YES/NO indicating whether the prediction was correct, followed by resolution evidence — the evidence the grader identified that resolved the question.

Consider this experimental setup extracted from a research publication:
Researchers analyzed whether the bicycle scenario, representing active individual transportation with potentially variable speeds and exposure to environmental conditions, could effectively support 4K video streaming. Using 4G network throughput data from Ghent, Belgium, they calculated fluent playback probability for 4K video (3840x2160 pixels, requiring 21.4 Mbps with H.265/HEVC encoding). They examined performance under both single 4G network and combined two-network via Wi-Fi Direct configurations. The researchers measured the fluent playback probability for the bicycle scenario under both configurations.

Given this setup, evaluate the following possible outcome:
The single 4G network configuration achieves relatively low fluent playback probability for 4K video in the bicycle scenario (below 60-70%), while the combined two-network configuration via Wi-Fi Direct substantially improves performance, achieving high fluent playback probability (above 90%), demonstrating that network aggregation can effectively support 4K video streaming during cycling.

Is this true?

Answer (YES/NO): NO